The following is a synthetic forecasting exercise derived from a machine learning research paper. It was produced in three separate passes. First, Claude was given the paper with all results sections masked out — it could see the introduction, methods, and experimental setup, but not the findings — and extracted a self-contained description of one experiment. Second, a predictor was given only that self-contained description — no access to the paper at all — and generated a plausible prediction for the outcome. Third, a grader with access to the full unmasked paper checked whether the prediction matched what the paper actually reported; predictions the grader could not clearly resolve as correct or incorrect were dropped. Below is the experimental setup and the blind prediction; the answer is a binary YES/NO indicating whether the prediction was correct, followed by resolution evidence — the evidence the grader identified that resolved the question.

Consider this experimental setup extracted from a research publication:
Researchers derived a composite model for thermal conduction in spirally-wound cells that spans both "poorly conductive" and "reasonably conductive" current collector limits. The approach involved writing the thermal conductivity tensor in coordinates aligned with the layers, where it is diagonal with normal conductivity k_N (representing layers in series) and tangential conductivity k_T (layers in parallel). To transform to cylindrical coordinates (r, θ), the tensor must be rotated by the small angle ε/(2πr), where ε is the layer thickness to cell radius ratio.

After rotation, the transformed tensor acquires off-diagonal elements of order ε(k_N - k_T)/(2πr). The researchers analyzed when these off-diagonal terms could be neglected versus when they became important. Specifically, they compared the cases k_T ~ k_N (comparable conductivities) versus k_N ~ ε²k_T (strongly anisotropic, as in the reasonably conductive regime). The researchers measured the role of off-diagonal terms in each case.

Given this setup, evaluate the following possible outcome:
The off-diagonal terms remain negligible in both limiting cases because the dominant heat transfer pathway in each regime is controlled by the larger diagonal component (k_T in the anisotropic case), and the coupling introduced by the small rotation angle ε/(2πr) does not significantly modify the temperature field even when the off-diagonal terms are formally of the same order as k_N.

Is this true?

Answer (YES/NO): NO